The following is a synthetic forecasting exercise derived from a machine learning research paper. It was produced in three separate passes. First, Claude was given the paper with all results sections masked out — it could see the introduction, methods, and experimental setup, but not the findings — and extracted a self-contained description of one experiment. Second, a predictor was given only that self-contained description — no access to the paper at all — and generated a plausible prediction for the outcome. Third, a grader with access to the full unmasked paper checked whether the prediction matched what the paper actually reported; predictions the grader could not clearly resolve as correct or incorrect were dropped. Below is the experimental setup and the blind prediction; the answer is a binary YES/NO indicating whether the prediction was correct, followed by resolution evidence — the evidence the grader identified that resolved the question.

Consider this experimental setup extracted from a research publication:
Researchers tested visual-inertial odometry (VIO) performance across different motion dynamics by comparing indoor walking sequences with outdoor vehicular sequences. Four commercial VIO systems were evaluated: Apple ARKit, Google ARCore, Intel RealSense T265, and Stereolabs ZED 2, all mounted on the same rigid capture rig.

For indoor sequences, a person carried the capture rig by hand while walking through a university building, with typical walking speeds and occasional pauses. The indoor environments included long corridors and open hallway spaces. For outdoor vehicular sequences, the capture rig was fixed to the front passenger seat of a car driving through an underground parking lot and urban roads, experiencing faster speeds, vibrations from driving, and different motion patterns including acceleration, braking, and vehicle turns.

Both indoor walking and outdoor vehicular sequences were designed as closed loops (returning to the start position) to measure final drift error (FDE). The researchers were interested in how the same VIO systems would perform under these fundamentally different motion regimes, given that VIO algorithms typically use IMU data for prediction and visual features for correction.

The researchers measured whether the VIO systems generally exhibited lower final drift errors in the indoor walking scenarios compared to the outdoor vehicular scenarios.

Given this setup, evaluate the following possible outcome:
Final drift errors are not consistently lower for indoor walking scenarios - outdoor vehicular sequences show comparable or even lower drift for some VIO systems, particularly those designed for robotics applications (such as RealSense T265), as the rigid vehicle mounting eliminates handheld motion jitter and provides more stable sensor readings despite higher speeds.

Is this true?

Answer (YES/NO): NO